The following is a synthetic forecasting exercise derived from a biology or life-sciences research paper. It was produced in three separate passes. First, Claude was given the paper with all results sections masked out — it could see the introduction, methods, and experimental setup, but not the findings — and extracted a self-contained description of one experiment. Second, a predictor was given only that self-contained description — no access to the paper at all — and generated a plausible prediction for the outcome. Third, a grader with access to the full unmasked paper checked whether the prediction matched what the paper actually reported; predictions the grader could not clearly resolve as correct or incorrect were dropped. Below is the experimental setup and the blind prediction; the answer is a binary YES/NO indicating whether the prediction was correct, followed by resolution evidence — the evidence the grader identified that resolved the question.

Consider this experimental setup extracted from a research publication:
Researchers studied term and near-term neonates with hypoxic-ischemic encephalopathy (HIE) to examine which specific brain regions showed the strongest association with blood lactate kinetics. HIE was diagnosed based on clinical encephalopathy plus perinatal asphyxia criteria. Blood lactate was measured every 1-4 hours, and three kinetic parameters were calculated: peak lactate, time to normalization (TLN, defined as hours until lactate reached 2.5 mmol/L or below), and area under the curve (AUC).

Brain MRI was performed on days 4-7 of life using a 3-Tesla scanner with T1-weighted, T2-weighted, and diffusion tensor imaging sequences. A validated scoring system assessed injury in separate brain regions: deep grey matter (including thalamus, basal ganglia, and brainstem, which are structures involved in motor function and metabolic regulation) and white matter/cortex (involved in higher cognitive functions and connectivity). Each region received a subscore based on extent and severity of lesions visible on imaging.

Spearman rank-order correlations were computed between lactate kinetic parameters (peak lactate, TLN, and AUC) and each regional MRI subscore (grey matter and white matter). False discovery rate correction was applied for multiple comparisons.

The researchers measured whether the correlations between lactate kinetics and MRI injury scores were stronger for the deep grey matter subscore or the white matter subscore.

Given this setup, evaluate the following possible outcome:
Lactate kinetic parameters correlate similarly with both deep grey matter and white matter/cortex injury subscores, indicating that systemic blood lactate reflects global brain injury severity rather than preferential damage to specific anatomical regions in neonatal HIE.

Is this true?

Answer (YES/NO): NO